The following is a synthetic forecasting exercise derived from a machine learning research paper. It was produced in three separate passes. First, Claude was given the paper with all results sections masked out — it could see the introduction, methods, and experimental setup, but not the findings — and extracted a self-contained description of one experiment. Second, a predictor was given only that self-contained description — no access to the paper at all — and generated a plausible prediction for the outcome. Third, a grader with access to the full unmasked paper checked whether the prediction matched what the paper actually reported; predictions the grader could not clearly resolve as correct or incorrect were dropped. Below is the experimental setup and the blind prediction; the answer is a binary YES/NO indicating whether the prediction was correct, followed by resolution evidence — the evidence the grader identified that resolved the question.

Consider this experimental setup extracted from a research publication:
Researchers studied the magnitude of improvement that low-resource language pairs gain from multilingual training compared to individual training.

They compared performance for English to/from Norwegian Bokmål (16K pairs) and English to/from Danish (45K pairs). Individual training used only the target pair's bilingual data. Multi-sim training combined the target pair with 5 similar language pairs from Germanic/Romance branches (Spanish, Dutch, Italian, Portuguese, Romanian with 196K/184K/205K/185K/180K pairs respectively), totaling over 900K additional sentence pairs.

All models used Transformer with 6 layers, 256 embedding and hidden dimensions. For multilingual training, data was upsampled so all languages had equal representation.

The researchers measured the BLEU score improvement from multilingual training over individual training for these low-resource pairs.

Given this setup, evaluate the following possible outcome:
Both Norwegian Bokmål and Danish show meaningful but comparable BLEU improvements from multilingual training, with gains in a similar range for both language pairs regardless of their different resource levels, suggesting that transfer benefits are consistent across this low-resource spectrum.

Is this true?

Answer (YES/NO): YES